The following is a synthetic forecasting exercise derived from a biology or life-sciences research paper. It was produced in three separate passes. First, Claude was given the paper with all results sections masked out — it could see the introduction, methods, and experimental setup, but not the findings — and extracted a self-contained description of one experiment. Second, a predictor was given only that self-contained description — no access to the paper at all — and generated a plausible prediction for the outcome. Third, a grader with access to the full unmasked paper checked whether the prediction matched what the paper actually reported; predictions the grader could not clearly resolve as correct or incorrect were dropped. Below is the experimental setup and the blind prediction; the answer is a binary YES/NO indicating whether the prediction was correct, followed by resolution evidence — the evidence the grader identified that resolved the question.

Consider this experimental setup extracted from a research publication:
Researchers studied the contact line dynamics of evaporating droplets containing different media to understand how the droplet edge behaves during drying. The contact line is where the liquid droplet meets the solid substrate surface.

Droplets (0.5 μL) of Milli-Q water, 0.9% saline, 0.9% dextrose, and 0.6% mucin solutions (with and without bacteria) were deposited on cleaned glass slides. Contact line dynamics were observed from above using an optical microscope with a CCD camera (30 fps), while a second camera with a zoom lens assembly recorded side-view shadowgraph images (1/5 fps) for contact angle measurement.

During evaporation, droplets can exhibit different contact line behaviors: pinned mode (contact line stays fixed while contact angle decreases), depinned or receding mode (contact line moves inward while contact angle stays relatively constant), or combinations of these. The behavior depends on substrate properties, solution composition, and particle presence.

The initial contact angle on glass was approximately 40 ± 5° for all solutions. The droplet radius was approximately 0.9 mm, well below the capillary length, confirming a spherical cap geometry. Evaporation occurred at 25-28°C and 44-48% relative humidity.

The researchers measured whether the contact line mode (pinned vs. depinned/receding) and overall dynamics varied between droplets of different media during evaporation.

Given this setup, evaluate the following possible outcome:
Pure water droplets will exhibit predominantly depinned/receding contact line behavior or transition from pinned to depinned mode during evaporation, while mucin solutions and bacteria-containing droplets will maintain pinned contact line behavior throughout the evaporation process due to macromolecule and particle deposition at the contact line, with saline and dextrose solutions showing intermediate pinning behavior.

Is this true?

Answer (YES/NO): NO